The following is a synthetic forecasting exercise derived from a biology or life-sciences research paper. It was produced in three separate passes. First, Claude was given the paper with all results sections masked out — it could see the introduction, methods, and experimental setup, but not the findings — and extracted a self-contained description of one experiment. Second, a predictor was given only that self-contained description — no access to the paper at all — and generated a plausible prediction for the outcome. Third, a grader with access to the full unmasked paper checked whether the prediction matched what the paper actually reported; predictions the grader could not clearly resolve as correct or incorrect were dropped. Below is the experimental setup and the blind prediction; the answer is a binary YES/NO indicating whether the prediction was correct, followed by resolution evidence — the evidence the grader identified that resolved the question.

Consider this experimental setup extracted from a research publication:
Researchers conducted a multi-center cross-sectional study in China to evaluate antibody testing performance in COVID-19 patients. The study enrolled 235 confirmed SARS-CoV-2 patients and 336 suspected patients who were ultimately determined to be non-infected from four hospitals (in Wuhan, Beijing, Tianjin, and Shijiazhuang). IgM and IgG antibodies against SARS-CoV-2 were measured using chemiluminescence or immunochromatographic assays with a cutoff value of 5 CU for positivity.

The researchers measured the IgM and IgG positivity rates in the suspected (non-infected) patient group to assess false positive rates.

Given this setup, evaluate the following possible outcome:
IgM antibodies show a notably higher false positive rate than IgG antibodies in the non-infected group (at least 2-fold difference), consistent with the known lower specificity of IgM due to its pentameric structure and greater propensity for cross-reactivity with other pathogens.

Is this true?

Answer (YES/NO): YES